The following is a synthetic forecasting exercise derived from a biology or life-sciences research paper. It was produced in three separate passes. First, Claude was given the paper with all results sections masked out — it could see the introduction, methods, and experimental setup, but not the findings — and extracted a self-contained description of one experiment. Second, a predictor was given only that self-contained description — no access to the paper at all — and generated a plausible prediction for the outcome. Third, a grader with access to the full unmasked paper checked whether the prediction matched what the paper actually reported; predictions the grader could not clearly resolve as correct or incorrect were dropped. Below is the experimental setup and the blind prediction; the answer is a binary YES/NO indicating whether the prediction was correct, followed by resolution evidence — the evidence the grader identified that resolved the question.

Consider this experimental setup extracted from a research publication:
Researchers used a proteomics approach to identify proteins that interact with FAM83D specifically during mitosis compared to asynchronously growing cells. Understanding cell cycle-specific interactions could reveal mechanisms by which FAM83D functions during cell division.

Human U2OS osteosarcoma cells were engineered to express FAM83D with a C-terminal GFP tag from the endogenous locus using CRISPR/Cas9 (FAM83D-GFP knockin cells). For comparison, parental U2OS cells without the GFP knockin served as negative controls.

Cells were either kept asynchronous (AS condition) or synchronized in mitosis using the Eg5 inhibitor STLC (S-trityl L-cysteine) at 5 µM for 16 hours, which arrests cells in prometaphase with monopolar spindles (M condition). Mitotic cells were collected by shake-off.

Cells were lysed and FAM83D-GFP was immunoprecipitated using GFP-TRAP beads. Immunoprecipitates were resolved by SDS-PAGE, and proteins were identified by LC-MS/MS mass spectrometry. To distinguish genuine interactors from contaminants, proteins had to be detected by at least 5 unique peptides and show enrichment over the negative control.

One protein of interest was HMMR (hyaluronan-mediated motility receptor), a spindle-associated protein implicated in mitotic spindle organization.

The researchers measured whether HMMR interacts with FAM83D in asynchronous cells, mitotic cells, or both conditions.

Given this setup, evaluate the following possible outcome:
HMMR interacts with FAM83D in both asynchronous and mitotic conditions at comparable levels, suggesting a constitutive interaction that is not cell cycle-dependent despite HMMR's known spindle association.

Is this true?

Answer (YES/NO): YES